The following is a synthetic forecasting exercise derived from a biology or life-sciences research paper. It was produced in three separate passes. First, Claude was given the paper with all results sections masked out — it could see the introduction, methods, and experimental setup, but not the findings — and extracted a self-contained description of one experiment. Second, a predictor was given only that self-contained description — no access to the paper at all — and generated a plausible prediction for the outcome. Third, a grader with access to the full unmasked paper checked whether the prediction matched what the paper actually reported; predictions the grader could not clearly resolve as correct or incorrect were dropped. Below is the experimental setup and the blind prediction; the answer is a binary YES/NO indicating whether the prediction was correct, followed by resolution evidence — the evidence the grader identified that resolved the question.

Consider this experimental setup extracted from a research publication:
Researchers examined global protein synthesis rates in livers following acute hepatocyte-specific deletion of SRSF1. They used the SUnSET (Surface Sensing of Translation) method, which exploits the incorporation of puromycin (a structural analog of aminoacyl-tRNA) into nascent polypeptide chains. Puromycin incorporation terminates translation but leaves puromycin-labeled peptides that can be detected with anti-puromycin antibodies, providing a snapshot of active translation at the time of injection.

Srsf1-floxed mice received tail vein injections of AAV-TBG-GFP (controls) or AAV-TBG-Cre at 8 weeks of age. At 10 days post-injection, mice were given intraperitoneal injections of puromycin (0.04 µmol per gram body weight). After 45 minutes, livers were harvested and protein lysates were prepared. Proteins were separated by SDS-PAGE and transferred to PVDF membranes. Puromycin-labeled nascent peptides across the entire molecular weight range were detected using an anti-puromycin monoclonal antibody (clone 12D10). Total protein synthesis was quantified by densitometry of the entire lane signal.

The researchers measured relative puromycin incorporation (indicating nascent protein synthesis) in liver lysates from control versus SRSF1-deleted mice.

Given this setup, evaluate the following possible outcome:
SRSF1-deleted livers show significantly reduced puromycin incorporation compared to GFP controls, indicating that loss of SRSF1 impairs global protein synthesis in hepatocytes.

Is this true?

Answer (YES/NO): YES